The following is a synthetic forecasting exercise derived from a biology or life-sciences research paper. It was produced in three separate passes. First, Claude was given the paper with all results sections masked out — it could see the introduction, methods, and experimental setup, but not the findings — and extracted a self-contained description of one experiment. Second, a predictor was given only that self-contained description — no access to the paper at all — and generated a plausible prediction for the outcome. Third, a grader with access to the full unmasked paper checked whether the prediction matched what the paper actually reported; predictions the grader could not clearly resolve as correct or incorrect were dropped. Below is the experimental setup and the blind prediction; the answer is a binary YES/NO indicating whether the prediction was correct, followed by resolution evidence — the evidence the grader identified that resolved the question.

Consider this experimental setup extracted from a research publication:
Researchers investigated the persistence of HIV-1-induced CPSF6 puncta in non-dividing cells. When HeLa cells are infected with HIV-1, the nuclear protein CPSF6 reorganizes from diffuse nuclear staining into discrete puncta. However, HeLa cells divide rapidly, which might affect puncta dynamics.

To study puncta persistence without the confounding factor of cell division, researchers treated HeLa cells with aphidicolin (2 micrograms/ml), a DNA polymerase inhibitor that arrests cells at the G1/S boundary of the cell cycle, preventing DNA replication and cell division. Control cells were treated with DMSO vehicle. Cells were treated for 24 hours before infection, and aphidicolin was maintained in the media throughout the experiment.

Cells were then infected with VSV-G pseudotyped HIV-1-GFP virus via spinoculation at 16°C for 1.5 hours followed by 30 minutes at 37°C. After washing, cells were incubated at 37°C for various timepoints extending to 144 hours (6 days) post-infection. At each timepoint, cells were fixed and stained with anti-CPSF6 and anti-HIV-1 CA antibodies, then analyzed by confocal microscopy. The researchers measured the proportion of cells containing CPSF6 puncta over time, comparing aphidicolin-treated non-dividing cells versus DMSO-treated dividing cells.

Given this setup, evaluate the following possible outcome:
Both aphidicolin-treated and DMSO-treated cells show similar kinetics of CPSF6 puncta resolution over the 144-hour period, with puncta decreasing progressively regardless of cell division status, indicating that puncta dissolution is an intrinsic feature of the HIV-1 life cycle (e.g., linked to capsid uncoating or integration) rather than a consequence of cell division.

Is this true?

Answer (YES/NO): NO